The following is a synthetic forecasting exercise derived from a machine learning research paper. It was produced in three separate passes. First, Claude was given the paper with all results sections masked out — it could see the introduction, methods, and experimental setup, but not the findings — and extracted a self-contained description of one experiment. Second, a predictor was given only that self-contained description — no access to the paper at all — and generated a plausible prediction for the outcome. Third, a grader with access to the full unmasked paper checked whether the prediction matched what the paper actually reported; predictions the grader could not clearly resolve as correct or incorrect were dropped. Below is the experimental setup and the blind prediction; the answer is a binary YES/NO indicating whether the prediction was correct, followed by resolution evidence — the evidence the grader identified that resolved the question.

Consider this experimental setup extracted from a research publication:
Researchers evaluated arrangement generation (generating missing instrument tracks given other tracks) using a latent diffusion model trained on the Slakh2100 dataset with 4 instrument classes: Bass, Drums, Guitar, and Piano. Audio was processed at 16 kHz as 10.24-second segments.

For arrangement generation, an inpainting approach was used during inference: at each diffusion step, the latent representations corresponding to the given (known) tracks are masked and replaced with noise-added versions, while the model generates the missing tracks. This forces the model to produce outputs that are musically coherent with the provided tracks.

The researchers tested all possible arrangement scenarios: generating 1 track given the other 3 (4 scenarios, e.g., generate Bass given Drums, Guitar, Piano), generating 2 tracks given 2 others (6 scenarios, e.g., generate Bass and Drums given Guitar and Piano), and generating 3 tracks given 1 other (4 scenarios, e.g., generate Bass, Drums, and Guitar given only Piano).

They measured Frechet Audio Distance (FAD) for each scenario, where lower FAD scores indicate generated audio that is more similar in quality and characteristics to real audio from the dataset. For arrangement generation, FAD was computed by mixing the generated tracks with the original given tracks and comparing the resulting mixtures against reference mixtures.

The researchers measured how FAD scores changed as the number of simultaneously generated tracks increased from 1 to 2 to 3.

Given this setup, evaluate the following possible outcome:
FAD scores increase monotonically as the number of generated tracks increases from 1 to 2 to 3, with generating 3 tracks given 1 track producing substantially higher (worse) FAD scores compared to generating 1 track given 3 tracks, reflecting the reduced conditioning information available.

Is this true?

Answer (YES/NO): YES